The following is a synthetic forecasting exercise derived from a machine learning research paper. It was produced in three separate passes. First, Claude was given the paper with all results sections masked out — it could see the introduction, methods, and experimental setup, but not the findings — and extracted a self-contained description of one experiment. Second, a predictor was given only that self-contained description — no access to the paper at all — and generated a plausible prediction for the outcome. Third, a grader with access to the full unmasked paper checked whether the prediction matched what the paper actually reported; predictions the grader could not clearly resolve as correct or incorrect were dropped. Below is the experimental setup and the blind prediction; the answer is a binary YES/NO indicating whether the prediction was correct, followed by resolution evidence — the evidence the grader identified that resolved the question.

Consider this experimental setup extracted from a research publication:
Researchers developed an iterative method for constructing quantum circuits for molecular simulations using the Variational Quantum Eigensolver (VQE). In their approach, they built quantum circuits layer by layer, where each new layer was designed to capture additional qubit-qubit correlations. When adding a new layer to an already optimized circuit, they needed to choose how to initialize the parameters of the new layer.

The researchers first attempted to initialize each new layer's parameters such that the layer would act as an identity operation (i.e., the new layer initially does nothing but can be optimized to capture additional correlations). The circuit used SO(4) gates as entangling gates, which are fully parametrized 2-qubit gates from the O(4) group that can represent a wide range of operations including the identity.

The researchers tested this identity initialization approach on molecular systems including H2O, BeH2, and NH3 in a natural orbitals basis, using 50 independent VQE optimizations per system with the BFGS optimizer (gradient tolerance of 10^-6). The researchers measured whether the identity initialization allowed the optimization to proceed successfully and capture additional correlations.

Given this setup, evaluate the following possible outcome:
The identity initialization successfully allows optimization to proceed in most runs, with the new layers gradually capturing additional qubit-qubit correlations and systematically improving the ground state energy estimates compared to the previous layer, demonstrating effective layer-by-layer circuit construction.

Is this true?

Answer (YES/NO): NO